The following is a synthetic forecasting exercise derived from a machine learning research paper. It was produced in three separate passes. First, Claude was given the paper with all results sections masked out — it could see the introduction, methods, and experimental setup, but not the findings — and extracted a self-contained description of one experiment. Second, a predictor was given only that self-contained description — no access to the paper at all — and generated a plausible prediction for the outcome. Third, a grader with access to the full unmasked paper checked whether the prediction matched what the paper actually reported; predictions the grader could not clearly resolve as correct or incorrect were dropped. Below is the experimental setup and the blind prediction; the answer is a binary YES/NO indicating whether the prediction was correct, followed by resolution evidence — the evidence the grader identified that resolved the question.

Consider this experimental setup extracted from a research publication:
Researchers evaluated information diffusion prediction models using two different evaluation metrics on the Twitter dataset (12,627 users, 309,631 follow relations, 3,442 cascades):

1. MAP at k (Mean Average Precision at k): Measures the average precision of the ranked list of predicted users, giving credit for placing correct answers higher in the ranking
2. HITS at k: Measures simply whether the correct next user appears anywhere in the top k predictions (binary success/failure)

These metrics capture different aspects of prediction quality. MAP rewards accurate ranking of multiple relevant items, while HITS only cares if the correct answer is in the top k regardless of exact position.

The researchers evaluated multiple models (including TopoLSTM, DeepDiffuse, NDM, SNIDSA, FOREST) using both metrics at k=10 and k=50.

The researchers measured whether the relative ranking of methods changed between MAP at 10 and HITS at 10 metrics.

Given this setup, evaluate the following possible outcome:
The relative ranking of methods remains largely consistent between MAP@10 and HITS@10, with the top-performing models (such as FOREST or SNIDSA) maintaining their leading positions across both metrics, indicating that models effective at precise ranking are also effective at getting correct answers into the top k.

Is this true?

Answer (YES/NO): YES